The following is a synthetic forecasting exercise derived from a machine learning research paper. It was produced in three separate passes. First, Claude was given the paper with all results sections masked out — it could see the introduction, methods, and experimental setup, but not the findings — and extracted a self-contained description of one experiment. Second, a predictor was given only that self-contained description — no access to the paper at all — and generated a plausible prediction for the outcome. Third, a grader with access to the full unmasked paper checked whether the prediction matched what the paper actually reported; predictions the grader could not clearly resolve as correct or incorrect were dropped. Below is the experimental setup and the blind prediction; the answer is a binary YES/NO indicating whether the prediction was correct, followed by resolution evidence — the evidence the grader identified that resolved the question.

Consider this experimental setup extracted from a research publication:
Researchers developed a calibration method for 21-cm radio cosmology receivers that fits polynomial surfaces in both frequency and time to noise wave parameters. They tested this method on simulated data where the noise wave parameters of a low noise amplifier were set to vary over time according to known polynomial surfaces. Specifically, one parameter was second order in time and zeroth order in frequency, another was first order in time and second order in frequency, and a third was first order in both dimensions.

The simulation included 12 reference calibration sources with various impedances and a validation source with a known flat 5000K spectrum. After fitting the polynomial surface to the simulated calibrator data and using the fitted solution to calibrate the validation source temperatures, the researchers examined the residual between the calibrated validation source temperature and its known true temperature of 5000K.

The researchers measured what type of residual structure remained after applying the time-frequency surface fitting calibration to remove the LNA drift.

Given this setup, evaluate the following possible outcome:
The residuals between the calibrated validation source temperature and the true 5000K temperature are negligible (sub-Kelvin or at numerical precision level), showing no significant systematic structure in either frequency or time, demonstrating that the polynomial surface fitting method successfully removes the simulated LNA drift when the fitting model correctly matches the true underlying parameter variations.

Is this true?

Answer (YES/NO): NO